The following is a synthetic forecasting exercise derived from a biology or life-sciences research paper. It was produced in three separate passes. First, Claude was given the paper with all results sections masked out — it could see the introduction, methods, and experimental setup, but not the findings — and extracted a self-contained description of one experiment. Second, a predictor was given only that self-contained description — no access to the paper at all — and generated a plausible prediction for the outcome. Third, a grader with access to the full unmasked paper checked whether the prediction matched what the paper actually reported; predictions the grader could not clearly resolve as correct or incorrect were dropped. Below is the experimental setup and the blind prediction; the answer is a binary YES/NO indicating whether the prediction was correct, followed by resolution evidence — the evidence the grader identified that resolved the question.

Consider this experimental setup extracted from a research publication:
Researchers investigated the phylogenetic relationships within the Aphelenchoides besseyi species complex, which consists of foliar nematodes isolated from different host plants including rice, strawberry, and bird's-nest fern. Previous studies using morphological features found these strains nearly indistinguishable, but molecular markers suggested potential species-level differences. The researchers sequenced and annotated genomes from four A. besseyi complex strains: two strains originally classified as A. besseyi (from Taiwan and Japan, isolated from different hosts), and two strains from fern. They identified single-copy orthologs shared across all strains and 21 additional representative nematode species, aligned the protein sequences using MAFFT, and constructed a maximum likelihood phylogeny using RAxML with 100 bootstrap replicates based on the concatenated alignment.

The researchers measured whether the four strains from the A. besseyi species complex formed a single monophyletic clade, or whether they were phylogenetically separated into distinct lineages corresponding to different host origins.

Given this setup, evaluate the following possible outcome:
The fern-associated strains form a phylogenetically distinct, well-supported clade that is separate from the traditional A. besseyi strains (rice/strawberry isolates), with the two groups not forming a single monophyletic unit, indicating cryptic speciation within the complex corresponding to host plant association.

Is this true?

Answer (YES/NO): NO